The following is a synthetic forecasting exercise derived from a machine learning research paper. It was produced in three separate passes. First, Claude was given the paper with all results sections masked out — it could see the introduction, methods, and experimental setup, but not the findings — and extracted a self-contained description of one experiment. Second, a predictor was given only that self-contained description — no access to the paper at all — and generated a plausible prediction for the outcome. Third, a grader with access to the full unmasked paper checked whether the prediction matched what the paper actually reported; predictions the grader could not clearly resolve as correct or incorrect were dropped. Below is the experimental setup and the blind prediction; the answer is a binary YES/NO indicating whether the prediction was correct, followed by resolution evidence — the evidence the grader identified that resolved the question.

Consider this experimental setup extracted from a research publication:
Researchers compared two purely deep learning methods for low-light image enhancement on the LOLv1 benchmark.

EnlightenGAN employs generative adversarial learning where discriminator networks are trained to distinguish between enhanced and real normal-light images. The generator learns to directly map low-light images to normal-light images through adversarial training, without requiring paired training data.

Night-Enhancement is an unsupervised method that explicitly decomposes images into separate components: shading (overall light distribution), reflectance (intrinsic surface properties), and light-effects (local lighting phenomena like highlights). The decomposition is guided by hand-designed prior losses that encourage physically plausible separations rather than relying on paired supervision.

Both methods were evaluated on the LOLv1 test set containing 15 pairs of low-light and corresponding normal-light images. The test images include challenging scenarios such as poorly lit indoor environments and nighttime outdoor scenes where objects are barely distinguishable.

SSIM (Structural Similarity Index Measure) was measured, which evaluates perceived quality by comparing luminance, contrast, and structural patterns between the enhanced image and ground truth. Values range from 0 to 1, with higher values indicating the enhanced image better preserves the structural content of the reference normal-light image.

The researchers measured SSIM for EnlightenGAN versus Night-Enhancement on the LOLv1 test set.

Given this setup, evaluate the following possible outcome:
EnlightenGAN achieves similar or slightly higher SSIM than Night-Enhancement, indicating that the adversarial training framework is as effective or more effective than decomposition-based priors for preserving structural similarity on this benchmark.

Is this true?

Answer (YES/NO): NO